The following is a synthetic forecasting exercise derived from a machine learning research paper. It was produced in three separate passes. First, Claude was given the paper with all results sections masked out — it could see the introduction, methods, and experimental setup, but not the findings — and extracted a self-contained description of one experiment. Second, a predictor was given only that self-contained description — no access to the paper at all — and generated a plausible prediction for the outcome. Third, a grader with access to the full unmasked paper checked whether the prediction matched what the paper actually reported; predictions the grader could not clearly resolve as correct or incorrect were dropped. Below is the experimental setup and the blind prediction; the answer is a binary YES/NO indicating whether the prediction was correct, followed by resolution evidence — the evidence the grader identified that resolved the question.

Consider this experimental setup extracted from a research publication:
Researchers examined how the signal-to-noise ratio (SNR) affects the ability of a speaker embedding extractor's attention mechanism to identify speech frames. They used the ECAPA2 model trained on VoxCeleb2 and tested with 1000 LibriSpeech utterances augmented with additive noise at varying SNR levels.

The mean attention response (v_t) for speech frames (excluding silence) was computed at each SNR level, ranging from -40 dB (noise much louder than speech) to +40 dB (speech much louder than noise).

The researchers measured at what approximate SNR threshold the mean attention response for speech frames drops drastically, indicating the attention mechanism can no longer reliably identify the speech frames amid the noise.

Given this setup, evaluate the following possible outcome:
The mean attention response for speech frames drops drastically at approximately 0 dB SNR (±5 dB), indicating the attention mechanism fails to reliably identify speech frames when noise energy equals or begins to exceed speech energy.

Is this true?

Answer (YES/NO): NO